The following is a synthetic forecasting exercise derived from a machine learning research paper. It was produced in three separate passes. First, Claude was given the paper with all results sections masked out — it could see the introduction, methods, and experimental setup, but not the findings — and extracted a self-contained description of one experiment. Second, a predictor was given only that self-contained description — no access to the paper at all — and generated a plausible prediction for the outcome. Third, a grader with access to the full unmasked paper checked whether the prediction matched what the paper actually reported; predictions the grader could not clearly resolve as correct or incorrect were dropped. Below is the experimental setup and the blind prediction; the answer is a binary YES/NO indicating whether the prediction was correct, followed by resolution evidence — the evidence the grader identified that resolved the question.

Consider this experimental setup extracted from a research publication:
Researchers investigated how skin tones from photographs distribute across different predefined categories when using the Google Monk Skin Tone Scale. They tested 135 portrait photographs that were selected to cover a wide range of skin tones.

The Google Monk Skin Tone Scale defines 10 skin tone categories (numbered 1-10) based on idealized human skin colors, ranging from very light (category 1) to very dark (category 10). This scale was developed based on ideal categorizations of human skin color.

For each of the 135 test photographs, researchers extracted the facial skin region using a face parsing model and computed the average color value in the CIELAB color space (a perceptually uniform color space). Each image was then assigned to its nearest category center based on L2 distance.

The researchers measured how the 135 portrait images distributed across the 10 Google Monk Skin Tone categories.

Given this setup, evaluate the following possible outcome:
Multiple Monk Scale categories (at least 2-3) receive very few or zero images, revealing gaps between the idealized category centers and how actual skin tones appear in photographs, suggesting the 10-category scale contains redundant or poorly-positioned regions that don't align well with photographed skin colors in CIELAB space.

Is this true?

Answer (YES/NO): YES